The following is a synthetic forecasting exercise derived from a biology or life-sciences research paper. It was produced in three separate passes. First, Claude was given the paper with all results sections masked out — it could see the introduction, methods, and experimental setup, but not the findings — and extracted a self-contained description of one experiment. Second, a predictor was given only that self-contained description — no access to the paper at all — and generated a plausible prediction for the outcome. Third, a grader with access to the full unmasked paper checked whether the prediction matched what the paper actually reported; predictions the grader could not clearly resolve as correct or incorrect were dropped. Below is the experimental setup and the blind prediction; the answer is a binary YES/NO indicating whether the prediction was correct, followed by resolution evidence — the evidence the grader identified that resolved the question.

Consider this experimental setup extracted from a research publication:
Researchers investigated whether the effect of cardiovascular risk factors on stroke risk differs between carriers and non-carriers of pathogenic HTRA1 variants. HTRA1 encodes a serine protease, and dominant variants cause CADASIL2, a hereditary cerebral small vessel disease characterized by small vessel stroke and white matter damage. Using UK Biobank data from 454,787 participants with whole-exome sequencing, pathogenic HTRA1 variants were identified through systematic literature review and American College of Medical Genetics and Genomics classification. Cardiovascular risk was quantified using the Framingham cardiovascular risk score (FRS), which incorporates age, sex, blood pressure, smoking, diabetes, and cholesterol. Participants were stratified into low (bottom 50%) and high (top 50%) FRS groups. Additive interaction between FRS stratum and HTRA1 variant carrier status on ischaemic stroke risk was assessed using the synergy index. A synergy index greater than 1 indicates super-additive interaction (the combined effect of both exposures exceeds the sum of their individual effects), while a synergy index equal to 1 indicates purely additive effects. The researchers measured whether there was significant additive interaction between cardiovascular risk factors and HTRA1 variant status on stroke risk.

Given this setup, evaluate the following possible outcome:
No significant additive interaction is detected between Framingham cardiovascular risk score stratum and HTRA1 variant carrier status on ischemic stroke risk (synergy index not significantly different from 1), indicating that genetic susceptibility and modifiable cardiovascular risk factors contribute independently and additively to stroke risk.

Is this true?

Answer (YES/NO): NO